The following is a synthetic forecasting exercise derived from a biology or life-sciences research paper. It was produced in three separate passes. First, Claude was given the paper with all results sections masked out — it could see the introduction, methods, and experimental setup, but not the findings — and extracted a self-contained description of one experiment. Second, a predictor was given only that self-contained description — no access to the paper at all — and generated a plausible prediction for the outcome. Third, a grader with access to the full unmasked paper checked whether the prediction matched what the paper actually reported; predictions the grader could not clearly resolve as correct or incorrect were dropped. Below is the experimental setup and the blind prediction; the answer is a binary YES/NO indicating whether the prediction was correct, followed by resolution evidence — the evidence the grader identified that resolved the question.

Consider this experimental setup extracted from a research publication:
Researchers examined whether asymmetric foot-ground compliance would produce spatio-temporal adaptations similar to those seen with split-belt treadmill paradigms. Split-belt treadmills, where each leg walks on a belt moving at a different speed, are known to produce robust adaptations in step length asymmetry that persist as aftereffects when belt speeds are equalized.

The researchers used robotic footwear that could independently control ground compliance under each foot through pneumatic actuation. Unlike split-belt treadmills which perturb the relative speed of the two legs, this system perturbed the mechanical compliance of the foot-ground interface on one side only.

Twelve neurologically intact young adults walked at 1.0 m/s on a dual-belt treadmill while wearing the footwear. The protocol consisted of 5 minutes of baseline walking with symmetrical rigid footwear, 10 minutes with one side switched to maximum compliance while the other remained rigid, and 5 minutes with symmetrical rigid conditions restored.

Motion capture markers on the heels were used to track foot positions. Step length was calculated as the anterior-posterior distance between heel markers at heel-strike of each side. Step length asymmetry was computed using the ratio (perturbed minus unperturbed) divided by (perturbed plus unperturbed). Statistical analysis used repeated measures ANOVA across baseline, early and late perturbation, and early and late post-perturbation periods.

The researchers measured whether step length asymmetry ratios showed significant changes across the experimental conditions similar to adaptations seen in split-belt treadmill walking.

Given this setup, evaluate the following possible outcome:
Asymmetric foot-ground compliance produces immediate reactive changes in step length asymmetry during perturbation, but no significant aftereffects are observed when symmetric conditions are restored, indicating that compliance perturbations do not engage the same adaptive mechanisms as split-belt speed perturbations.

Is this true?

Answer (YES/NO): YES